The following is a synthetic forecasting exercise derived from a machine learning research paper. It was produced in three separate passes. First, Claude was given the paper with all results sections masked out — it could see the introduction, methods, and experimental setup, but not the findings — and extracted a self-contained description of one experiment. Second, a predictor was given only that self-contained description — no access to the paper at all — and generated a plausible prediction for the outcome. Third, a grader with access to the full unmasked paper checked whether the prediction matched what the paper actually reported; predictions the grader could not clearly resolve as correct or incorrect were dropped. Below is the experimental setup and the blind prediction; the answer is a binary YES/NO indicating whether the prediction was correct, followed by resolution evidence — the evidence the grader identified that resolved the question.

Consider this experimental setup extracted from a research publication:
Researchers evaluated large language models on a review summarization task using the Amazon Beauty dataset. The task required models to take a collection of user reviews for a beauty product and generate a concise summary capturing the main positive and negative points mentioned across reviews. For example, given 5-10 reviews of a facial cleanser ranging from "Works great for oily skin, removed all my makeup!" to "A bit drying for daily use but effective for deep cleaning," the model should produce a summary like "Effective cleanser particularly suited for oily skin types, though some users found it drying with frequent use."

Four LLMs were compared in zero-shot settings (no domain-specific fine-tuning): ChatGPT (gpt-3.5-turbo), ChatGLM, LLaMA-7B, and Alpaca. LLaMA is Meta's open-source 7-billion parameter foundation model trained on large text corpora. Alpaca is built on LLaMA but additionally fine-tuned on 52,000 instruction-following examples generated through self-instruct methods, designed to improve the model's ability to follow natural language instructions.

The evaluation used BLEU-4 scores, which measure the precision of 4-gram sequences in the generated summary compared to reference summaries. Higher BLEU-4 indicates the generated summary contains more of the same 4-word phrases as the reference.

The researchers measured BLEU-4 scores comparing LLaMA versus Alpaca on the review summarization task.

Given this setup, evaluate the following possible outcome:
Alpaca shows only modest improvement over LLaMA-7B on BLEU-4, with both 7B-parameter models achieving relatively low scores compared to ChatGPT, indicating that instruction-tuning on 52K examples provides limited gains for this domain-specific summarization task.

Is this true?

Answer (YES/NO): NO